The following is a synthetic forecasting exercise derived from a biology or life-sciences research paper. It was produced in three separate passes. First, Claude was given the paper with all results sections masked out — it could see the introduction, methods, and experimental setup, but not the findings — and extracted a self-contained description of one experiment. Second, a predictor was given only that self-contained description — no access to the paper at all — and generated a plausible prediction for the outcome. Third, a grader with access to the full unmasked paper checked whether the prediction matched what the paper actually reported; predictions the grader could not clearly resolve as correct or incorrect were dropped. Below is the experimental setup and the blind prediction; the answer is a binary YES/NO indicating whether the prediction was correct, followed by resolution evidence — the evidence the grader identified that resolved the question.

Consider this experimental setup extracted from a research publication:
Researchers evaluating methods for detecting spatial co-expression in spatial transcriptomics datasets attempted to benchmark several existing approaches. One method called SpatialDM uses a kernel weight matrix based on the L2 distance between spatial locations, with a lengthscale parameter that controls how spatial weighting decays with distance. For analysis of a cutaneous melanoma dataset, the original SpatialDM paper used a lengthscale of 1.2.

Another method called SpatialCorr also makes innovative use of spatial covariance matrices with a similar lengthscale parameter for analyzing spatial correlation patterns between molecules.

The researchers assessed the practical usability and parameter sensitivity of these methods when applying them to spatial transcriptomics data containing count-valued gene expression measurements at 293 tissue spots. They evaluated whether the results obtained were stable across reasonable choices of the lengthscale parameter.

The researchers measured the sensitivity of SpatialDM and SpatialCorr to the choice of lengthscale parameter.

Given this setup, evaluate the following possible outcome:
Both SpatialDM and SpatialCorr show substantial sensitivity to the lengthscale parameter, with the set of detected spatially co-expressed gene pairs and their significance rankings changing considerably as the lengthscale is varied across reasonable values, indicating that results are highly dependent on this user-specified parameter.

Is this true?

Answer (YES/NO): NO